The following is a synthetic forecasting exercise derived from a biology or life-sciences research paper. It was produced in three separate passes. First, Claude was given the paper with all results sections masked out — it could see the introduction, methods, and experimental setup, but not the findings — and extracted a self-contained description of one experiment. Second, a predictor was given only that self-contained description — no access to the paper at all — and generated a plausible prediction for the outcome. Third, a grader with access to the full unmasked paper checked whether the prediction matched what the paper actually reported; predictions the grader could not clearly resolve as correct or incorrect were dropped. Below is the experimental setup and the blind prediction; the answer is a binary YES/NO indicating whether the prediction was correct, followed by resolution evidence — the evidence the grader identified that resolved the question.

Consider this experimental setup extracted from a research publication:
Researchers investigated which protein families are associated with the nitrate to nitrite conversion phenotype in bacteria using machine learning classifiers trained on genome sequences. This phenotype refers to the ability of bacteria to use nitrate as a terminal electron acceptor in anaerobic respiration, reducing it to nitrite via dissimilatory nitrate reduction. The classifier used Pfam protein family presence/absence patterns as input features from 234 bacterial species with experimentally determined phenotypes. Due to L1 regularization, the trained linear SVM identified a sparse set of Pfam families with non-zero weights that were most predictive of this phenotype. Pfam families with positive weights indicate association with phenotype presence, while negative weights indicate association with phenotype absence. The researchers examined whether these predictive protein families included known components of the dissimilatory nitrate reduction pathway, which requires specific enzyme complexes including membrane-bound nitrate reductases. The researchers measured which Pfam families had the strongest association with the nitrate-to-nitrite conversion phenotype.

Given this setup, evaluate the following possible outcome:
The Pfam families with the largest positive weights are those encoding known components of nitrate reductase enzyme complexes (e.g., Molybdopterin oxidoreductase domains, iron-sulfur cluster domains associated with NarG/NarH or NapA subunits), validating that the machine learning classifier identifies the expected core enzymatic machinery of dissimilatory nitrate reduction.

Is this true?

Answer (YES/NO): YES